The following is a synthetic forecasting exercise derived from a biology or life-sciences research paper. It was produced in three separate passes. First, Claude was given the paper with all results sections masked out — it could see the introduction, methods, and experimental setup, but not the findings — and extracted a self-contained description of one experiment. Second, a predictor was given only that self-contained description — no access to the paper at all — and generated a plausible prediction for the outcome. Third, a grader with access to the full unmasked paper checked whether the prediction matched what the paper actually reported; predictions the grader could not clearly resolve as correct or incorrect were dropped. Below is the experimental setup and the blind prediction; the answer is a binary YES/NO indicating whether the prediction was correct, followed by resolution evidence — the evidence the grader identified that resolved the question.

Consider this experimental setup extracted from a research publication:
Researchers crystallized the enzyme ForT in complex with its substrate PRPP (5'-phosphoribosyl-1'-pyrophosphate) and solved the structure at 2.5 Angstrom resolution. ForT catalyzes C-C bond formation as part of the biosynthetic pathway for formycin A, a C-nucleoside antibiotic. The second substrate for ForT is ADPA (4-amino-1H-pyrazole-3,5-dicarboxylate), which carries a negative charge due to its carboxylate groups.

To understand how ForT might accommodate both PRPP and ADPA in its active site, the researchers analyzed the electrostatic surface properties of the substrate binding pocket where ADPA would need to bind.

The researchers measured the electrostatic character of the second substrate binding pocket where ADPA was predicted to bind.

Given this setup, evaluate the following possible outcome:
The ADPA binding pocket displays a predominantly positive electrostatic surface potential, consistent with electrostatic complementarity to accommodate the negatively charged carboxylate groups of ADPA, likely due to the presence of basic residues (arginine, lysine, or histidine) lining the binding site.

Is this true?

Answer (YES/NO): YES